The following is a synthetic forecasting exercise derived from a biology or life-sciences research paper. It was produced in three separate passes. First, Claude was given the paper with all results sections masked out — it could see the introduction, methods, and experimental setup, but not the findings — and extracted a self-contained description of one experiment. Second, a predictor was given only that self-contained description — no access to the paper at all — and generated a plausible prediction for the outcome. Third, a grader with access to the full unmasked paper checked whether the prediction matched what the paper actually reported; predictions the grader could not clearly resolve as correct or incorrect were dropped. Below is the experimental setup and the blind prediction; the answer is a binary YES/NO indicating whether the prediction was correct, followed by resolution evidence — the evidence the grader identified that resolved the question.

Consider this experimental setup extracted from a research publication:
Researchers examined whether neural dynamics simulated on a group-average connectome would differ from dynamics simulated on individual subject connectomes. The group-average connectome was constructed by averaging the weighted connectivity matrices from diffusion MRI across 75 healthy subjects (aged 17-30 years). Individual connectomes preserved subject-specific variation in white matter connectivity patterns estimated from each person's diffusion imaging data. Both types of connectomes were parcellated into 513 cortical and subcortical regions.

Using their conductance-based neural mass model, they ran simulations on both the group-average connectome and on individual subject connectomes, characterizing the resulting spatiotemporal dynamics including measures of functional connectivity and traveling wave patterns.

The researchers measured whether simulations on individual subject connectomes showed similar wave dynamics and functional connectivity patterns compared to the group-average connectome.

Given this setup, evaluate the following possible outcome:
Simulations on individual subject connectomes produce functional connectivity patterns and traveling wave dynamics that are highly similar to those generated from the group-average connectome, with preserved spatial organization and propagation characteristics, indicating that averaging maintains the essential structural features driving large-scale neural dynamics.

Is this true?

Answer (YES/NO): YES